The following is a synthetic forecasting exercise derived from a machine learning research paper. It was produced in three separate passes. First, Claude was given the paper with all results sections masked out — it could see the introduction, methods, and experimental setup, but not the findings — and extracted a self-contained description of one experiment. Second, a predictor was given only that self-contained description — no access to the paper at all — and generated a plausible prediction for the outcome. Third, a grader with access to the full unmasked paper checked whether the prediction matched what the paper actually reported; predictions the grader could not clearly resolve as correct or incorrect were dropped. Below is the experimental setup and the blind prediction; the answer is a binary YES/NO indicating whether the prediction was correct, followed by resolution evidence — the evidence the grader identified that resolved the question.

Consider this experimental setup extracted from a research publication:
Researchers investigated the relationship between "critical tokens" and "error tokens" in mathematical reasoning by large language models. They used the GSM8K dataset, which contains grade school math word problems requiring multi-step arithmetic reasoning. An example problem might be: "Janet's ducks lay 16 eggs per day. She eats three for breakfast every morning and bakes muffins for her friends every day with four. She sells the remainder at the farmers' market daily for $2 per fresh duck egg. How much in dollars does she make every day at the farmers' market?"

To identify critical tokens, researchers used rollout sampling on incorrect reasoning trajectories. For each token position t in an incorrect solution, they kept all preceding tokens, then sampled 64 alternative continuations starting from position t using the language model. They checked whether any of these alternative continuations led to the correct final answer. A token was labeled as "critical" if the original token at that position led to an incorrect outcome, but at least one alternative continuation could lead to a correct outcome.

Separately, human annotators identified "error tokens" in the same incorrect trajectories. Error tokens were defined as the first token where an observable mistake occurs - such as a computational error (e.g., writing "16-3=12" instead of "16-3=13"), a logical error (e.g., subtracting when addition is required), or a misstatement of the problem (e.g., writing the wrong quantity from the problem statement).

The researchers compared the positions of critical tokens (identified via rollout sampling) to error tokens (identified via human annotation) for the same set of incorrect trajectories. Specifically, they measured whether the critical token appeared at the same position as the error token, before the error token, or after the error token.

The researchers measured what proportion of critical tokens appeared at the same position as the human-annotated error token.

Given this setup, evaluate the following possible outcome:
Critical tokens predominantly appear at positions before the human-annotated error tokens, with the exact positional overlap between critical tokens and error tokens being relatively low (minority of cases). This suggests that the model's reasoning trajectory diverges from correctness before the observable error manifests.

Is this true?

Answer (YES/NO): NO